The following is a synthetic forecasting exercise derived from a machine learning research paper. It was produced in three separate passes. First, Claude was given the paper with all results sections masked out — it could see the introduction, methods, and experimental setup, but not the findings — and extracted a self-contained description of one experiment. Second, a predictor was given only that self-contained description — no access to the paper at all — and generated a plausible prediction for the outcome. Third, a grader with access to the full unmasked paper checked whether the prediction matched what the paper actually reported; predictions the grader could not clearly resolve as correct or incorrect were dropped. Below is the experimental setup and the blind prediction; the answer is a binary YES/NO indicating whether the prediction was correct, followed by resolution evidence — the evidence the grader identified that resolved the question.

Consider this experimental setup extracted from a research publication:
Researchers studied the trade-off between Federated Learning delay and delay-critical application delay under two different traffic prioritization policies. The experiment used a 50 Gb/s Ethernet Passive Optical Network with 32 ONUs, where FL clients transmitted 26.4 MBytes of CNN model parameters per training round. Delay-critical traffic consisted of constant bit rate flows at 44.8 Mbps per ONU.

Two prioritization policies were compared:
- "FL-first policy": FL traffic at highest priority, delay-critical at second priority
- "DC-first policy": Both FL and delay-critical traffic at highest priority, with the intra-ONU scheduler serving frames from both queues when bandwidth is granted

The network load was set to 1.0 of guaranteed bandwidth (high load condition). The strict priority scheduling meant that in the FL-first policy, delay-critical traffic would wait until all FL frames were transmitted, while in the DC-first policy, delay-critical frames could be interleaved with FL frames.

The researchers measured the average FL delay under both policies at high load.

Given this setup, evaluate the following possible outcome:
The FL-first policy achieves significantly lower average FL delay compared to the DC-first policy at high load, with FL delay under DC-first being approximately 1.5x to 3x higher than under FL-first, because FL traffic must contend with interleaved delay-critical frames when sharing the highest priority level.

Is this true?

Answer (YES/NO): NO